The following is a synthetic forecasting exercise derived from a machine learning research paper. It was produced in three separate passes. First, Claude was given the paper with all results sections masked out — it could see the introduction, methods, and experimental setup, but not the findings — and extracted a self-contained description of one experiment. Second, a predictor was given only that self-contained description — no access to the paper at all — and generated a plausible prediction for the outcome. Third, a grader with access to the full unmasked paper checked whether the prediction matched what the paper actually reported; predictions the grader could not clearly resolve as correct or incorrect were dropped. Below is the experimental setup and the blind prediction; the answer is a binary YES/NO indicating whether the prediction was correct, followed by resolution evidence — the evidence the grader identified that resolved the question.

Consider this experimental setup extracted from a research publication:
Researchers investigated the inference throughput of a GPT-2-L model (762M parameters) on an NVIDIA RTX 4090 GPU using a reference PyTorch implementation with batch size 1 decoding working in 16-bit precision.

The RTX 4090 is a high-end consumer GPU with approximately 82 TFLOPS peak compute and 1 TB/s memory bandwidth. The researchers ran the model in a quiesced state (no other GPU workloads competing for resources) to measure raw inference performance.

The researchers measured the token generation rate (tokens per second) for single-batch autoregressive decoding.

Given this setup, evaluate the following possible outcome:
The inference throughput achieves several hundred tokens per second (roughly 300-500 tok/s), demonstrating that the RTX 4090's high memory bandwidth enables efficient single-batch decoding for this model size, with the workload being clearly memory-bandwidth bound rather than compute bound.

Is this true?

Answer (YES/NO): NO